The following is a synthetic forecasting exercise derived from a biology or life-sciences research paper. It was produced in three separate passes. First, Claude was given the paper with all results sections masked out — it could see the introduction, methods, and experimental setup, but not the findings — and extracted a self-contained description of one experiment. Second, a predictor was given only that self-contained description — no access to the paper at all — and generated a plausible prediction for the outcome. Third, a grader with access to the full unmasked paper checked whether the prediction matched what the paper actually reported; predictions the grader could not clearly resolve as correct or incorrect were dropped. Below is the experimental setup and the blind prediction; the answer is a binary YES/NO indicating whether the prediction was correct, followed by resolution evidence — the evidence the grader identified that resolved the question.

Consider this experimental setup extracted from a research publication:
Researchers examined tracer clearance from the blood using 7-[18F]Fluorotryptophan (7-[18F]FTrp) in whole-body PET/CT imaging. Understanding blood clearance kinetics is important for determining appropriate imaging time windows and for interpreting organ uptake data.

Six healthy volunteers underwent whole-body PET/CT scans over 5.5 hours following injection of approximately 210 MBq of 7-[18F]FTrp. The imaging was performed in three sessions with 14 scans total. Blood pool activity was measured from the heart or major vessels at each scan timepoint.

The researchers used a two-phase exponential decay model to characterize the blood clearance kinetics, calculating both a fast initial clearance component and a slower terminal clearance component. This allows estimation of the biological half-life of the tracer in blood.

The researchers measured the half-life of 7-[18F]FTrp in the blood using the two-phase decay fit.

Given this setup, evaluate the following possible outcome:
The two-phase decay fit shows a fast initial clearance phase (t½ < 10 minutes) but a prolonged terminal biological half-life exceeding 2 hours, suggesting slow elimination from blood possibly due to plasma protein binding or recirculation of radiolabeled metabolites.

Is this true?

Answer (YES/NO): NO